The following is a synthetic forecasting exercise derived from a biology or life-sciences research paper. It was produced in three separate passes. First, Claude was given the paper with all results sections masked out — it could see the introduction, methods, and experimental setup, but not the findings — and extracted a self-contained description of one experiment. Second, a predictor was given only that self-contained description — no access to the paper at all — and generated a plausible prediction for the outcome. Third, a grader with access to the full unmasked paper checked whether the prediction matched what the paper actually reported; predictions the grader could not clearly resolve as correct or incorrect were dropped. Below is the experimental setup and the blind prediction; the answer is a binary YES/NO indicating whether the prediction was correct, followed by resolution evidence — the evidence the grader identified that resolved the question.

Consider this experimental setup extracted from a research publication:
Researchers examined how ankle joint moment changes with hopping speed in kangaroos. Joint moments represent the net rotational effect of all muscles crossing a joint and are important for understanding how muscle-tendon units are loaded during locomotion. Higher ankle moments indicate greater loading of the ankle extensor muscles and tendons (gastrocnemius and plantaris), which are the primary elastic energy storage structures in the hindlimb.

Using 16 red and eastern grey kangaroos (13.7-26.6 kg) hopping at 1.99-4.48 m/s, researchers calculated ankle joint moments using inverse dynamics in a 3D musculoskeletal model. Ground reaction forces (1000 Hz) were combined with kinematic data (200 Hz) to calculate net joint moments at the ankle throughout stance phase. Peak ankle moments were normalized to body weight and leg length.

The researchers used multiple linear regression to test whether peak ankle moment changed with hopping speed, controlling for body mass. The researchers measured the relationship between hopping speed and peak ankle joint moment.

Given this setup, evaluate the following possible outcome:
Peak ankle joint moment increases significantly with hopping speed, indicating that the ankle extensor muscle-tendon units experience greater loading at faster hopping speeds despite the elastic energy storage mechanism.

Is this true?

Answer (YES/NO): YES